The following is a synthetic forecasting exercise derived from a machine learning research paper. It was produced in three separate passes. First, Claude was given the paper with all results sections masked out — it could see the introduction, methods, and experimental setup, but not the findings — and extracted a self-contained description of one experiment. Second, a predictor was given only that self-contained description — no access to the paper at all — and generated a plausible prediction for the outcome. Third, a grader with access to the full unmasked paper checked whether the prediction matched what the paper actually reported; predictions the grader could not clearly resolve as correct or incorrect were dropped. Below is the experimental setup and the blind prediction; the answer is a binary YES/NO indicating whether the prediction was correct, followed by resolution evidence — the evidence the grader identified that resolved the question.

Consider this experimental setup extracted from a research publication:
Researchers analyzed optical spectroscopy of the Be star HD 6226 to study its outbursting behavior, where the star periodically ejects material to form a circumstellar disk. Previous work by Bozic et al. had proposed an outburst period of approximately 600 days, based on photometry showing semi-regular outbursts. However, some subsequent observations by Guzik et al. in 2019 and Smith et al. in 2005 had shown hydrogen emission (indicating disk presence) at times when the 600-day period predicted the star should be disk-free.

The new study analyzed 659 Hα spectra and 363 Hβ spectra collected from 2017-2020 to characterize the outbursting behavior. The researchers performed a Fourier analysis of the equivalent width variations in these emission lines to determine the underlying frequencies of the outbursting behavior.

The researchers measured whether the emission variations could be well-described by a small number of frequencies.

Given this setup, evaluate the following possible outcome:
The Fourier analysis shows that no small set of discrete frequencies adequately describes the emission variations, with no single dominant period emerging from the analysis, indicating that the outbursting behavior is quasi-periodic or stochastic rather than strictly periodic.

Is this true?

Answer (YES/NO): NO